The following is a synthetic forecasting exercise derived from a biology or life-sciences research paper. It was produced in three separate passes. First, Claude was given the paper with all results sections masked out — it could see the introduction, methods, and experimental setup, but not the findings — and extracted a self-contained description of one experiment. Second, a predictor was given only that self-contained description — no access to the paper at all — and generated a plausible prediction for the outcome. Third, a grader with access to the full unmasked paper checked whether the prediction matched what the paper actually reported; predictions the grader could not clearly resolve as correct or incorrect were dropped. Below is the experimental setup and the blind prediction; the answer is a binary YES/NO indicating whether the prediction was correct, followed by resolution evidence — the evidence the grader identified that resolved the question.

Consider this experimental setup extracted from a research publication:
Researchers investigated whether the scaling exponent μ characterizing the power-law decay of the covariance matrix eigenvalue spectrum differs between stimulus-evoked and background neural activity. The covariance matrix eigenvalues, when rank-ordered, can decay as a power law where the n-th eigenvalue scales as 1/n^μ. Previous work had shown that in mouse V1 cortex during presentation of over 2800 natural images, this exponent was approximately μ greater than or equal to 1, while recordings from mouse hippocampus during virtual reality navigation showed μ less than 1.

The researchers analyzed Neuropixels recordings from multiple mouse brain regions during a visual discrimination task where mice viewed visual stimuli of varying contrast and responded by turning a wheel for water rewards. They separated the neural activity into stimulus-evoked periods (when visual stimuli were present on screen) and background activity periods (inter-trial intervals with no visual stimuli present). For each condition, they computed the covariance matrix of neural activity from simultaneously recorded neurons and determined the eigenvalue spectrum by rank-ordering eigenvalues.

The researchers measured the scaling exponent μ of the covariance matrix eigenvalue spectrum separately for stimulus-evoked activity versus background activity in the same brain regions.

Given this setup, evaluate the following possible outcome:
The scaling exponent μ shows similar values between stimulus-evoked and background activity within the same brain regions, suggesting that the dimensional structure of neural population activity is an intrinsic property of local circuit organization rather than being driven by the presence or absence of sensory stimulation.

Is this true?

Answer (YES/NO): YES